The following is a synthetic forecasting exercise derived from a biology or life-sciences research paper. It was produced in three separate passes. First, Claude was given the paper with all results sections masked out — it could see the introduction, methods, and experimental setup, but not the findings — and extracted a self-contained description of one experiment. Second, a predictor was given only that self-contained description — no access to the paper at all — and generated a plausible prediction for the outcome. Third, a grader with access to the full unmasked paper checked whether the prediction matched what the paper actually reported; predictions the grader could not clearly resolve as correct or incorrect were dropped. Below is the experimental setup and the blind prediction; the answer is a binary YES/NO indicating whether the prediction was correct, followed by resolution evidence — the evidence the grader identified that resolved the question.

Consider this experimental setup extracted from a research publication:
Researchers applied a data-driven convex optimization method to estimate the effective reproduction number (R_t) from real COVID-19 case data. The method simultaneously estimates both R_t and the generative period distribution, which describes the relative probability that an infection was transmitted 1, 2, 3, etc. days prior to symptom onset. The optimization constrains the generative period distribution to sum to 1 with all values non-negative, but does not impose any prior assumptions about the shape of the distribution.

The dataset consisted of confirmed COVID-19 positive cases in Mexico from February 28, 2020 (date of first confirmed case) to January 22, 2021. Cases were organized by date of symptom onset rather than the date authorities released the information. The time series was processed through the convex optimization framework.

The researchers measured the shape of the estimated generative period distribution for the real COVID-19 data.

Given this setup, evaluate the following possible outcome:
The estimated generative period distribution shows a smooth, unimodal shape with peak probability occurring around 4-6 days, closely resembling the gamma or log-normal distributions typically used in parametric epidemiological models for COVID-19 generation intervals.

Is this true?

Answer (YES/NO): NO